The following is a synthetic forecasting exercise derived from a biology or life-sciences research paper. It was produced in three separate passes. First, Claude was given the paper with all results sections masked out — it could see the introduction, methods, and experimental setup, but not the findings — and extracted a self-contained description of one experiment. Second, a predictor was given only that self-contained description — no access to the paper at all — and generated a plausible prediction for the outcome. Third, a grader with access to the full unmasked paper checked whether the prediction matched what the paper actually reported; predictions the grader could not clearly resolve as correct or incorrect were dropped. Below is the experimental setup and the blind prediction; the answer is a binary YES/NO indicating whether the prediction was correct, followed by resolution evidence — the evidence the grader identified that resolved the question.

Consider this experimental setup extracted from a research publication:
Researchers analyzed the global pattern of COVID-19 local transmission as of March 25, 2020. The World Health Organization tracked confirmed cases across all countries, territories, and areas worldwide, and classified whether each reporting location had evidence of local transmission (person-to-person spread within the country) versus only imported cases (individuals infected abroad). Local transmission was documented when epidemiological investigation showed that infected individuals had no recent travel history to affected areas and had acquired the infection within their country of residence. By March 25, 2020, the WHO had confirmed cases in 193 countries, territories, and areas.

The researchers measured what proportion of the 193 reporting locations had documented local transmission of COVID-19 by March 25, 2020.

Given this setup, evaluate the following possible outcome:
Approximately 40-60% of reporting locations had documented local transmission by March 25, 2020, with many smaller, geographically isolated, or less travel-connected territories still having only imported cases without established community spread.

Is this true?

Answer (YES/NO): NO